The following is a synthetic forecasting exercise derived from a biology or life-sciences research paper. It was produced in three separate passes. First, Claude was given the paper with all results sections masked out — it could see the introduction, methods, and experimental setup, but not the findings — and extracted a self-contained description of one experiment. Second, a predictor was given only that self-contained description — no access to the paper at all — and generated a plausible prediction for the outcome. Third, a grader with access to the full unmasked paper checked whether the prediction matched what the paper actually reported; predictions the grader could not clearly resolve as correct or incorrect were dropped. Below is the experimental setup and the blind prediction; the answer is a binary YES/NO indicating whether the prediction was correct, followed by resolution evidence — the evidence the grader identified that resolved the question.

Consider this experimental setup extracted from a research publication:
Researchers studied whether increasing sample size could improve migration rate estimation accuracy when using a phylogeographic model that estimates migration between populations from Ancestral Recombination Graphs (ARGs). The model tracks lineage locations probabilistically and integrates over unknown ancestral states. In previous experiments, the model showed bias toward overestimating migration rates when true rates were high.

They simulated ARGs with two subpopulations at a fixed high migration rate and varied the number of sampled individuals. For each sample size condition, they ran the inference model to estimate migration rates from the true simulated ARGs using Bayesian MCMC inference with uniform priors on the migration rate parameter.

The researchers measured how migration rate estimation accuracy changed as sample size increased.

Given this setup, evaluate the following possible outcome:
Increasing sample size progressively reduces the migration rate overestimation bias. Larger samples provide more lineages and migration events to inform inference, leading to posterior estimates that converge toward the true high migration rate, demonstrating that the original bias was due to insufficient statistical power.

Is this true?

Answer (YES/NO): YES